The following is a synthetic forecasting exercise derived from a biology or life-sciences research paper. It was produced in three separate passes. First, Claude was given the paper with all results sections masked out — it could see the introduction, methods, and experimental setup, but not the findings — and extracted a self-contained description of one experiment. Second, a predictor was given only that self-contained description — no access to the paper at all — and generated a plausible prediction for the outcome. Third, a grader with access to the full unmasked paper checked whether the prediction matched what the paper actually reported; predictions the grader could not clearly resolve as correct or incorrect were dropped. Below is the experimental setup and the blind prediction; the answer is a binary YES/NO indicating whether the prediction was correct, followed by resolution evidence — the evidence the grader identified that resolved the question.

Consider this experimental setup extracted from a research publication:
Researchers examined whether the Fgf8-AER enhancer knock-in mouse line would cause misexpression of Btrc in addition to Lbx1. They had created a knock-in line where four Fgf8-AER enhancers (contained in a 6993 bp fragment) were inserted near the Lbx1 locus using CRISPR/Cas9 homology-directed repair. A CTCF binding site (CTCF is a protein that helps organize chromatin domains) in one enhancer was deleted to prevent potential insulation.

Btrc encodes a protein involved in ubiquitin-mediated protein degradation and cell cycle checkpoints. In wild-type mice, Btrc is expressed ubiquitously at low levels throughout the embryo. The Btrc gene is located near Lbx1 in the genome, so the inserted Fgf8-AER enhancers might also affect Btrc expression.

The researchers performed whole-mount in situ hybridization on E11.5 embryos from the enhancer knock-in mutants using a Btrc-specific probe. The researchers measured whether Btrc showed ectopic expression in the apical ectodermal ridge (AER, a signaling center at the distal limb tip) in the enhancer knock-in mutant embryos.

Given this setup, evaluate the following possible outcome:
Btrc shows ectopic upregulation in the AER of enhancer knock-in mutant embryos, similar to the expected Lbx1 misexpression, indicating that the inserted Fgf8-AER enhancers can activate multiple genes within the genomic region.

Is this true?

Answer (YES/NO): YES